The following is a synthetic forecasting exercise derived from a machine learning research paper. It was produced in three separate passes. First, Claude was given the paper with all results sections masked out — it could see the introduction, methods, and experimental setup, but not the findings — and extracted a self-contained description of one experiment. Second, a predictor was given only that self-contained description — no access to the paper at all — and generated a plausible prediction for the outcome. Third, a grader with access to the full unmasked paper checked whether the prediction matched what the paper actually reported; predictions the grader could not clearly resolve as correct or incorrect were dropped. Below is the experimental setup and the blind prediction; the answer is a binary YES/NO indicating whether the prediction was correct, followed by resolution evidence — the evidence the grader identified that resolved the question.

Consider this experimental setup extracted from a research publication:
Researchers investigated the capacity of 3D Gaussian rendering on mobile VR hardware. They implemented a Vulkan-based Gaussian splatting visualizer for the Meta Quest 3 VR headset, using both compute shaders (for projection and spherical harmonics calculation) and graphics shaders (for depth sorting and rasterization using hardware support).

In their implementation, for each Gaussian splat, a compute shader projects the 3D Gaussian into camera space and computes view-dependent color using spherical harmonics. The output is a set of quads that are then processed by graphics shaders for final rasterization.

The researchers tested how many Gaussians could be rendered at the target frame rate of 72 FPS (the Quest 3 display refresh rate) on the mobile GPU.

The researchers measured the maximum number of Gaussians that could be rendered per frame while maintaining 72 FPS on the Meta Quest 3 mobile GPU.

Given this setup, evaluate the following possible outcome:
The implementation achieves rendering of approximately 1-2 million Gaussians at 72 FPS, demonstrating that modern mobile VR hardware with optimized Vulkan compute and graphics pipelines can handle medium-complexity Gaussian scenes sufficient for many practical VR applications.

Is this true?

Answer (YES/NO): NO